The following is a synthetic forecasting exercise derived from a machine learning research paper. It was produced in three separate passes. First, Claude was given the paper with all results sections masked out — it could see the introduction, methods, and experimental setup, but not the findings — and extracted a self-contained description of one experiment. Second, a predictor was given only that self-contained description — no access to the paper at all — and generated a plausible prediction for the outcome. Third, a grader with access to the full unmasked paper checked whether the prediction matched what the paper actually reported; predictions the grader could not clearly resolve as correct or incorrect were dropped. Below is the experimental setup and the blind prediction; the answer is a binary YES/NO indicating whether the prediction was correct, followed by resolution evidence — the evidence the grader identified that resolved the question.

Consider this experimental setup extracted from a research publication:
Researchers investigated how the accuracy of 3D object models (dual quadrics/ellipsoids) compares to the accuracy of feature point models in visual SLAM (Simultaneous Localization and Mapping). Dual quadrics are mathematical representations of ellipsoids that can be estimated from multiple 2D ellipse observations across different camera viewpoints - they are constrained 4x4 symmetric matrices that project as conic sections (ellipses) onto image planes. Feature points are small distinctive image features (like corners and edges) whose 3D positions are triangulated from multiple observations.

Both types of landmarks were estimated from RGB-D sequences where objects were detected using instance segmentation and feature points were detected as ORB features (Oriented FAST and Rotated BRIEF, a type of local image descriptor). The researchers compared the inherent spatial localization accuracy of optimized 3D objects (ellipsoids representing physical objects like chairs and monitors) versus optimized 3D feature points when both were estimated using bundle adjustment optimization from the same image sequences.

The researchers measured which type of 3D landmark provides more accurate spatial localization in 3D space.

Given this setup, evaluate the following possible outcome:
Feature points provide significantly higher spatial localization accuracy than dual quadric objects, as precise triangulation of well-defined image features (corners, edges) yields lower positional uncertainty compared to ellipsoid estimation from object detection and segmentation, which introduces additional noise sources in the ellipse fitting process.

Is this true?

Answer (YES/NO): YES